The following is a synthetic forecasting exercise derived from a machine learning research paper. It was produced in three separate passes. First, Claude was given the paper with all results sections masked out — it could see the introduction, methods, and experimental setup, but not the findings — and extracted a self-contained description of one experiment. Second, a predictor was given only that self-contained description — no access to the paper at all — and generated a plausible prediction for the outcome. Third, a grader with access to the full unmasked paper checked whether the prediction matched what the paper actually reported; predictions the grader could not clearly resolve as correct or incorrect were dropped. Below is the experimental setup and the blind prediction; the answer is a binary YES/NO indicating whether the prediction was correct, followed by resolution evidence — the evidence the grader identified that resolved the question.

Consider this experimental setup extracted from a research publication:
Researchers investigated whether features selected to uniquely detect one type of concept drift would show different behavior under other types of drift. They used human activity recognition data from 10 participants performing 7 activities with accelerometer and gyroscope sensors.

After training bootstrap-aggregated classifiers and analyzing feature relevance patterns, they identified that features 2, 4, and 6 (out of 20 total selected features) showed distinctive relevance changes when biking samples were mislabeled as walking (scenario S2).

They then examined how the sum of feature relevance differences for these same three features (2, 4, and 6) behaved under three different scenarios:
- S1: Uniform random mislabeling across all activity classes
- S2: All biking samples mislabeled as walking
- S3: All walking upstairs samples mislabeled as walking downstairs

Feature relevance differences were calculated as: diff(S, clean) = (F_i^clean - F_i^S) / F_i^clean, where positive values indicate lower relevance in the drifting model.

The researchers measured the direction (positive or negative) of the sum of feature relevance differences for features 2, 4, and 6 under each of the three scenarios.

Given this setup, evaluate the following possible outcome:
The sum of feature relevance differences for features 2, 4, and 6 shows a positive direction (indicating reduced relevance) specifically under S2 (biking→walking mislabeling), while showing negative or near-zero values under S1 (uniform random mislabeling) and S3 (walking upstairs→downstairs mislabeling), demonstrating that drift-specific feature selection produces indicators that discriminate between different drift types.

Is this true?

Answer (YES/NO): NO